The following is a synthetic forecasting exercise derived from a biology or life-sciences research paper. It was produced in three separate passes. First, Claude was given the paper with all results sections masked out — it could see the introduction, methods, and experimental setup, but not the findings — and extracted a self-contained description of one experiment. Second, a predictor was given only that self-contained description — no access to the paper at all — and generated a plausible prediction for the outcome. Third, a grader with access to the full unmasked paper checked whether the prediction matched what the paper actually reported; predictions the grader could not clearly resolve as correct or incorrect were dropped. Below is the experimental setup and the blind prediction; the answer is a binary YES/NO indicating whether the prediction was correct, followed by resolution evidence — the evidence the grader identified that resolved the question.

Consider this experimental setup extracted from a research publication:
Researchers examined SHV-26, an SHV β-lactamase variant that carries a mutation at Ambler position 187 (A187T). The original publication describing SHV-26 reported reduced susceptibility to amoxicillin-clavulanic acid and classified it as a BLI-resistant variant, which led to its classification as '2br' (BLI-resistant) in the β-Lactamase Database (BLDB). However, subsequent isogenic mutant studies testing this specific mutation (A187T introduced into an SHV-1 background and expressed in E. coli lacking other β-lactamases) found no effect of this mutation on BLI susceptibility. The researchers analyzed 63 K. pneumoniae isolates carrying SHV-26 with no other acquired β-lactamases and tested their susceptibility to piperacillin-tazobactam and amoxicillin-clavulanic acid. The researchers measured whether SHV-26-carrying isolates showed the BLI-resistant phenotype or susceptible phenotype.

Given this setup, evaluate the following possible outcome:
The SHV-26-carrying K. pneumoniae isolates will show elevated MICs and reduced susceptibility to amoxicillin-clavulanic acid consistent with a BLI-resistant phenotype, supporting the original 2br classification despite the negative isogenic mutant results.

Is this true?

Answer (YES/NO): NO